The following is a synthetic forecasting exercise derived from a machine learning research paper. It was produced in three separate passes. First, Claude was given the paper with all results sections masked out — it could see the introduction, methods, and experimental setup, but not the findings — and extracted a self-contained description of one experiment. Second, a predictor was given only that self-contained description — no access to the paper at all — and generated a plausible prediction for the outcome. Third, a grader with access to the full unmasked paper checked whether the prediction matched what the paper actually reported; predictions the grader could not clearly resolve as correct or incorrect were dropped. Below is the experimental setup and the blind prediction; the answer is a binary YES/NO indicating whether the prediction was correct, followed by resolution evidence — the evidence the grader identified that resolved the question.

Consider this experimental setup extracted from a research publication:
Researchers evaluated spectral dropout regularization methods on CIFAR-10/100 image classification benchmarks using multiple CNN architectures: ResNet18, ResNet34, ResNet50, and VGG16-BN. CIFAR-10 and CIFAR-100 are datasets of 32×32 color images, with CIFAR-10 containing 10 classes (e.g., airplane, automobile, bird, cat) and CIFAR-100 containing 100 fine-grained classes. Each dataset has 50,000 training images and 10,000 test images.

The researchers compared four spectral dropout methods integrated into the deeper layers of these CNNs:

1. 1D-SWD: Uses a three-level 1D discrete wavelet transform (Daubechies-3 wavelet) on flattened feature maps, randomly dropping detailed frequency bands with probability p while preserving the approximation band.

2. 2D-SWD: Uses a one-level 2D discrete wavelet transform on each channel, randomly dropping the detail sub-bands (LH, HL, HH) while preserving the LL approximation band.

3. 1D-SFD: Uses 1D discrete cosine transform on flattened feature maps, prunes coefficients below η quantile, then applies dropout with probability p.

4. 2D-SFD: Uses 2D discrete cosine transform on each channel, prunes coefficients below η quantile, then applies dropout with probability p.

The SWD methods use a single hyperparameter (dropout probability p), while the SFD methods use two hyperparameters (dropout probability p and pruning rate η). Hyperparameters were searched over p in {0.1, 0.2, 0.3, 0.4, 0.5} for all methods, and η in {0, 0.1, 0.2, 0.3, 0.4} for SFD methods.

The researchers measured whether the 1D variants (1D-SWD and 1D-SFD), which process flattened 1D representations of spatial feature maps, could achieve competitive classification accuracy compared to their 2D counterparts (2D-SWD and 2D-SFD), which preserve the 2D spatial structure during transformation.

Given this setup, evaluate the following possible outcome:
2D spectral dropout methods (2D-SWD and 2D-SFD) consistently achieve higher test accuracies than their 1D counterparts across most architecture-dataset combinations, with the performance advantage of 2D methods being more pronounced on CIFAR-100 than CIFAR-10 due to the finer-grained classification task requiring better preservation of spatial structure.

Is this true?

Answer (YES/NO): NO